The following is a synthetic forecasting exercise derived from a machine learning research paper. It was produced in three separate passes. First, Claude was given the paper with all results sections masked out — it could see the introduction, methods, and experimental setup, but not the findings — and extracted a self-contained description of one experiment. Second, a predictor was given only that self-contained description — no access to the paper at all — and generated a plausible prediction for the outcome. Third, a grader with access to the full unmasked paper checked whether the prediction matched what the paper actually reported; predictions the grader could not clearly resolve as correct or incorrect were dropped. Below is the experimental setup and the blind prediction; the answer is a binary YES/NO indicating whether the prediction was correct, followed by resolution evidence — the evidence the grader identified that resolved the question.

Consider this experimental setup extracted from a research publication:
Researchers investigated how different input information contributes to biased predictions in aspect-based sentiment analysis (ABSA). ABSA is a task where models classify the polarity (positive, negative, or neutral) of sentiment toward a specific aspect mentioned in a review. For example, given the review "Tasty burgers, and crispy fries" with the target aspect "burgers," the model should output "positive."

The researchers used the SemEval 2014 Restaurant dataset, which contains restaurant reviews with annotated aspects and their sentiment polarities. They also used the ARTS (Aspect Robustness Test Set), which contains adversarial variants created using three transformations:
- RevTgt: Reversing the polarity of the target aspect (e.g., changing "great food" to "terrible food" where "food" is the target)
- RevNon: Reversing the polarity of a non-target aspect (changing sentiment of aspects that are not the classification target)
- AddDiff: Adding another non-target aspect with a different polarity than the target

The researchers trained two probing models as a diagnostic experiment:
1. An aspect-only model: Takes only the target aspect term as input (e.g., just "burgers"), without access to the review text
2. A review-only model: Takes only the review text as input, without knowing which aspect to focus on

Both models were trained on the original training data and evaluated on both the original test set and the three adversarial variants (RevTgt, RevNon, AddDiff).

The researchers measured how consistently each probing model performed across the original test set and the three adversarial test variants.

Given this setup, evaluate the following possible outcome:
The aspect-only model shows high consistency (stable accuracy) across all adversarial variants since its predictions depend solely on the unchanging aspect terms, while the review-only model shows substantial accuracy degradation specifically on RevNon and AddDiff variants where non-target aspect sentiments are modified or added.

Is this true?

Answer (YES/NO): NO